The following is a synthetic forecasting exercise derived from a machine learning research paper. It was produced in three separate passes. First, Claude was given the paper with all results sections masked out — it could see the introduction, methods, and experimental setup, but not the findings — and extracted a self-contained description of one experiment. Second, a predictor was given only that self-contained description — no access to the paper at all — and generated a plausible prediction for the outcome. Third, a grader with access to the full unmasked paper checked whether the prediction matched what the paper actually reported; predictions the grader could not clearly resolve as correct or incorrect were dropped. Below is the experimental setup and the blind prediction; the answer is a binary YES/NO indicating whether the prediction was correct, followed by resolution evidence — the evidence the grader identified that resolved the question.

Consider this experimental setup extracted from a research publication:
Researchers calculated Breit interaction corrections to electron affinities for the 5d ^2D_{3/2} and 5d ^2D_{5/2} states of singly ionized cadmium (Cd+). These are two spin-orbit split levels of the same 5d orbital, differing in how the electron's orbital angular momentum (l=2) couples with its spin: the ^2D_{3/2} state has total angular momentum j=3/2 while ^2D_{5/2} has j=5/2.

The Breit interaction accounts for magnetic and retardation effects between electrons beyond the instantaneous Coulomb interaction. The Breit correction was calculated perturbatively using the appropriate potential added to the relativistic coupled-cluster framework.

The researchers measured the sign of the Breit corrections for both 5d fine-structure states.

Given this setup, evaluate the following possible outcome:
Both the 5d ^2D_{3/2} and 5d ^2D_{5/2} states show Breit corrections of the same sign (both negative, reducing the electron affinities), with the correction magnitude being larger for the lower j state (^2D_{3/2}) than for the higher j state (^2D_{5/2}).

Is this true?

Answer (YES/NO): NO